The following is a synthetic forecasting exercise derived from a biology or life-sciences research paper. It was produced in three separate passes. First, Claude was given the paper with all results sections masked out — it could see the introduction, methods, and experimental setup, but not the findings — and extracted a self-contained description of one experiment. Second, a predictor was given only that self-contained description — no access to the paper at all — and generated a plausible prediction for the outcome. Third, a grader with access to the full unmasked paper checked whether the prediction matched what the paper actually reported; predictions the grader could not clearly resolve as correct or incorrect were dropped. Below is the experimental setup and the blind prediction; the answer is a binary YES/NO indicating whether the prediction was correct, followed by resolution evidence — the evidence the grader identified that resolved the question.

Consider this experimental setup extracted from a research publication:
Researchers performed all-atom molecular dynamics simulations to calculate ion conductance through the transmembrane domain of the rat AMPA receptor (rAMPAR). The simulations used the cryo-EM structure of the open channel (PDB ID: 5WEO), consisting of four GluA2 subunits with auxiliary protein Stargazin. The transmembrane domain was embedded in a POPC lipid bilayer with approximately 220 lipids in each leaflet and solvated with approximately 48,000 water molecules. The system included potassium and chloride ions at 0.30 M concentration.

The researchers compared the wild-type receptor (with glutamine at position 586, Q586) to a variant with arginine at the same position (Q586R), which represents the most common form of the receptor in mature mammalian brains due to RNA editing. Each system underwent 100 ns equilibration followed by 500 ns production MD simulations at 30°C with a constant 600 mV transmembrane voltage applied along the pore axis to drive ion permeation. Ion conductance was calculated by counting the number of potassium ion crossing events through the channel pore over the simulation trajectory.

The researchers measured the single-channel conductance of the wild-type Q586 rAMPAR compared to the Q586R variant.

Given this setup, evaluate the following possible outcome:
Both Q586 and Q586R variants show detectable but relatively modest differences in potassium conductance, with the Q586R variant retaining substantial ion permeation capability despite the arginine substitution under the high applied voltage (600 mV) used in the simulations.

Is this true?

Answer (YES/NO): NO